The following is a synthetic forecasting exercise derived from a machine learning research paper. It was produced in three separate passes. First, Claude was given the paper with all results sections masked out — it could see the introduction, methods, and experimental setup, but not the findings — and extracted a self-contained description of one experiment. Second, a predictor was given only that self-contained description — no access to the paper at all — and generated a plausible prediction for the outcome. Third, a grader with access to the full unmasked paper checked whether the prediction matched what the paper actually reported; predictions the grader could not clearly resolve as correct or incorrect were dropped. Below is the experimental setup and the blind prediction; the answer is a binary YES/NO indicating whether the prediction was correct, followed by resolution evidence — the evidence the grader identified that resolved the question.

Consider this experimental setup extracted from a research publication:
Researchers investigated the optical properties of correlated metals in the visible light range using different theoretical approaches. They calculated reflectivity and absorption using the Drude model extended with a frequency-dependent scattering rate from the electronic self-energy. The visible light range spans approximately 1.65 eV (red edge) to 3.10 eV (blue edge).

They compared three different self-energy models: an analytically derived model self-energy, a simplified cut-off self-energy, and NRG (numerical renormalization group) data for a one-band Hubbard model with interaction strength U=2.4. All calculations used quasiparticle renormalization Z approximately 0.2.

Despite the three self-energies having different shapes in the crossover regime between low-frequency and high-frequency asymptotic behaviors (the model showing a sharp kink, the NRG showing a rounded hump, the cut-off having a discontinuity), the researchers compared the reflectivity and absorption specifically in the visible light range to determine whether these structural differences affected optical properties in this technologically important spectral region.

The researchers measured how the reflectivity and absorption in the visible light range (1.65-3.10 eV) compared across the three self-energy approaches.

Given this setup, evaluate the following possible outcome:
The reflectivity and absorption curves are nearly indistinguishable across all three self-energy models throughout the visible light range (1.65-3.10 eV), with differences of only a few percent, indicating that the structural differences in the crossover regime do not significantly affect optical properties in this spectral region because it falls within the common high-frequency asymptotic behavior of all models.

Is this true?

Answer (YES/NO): YES